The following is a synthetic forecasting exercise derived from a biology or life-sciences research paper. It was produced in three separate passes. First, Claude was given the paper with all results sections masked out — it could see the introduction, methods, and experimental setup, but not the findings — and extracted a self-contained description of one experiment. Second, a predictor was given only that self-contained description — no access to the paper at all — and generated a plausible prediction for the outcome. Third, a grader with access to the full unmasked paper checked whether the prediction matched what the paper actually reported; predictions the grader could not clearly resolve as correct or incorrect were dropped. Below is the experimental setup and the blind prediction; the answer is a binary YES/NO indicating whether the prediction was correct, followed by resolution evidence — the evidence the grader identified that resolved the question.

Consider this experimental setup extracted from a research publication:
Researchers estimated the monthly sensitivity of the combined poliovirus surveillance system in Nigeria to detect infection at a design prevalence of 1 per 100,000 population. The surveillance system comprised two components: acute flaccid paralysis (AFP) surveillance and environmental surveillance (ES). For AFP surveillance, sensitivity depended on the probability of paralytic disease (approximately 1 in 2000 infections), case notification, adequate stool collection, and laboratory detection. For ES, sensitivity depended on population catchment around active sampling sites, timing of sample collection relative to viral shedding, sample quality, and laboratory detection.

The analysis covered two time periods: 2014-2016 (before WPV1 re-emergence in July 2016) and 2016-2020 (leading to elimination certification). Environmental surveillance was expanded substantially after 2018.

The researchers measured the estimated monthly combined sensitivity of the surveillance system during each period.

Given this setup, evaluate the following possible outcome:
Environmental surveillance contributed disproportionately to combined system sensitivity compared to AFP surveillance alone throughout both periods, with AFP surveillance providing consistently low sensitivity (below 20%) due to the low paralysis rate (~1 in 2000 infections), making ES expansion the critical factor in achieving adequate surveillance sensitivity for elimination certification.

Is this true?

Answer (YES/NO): NO